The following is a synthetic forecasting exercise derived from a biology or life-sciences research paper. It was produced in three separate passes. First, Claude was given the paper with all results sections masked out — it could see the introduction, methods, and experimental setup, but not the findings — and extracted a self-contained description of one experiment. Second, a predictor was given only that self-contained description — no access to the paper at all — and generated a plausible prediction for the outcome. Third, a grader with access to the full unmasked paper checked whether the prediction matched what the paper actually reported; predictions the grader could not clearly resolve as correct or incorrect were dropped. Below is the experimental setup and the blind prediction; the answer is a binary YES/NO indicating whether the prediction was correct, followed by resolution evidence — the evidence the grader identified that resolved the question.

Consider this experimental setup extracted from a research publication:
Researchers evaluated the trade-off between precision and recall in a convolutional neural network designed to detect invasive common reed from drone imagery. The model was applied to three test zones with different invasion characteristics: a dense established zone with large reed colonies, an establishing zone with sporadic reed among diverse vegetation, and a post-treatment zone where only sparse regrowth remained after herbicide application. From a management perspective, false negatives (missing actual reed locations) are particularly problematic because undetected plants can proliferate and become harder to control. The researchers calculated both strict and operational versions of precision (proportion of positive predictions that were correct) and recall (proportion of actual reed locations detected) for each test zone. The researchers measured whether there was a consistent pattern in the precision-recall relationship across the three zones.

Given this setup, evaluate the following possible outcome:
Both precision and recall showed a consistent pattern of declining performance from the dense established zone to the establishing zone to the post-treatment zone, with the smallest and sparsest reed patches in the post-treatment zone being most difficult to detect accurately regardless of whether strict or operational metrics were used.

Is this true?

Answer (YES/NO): NO